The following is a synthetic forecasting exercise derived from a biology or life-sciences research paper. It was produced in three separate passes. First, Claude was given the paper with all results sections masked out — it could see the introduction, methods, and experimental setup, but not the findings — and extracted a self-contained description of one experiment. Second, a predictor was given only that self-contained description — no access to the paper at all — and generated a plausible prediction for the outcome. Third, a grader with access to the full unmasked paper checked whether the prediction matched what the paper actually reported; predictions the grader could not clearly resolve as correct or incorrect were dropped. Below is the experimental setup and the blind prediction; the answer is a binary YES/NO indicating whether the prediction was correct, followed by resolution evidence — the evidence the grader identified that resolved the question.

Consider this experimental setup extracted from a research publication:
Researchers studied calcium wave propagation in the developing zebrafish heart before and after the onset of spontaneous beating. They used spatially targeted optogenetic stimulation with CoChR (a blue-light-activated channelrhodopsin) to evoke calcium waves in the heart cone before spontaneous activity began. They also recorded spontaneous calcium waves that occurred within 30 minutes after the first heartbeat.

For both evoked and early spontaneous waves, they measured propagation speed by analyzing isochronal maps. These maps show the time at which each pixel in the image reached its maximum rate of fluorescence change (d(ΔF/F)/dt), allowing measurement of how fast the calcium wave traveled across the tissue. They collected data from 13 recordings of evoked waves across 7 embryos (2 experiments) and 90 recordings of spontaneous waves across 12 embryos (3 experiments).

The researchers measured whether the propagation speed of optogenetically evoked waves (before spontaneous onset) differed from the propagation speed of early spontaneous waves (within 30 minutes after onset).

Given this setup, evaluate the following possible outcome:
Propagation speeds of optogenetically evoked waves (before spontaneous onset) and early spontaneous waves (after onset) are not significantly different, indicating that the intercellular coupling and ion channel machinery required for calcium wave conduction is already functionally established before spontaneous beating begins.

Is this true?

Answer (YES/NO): YES